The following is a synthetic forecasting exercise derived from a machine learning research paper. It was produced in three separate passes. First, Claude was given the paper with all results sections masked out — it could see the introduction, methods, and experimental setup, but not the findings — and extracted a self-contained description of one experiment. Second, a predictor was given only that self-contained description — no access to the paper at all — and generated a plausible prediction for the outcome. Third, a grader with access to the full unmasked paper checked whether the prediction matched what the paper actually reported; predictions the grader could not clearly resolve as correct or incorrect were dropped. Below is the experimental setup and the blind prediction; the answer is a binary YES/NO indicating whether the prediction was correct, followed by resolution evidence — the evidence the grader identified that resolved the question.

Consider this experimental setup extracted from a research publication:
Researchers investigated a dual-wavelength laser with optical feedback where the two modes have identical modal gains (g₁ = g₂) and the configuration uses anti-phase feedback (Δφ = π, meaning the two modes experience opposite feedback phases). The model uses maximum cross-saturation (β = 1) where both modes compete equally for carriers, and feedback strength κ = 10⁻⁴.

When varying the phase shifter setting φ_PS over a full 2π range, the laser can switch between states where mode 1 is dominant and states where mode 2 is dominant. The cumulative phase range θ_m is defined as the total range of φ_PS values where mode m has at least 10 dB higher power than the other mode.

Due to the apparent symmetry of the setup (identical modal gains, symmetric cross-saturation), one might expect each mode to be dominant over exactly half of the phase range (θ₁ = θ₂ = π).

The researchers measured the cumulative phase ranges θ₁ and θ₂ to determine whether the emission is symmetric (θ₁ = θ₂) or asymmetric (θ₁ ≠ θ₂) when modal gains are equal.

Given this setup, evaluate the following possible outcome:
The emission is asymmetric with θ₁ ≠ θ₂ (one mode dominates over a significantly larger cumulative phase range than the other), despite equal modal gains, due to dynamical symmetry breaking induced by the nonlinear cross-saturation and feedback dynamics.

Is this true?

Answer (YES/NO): NO